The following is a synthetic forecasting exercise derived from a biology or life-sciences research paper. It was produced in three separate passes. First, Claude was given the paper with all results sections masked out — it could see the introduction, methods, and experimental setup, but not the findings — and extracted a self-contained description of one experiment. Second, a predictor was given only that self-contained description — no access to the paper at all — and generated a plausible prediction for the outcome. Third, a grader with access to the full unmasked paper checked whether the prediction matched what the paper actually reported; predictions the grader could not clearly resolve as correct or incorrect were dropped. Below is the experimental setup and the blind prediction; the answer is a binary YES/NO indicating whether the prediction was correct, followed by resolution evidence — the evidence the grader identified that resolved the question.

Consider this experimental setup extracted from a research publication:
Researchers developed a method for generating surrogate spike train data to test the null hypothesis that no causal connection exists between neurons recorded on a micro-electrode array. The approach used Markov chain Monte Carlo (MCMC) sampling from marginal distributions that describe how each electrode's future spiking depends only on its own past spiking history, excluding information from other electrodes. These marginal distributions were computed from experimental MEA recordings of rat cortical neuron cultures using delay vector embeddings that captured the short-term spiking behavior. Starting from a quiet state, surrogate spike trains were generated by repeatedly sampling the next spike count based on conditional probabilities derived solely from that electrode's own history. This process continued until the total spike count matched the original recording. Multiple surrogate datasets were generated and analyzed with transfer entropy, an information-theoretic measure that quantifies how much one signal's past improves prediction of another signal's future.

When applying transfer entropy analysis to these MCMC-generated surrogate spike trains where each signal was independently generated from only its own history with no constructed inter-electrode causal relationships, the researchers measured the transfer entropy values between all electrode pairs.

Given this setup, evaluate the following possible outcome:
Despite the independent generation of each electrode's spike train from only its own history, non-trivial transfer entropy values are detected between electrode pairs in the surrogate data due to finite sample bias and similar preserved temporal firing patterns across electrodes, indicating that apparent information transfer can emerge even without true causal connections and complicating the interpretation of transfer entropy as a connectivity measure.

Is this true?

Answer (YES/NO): YES